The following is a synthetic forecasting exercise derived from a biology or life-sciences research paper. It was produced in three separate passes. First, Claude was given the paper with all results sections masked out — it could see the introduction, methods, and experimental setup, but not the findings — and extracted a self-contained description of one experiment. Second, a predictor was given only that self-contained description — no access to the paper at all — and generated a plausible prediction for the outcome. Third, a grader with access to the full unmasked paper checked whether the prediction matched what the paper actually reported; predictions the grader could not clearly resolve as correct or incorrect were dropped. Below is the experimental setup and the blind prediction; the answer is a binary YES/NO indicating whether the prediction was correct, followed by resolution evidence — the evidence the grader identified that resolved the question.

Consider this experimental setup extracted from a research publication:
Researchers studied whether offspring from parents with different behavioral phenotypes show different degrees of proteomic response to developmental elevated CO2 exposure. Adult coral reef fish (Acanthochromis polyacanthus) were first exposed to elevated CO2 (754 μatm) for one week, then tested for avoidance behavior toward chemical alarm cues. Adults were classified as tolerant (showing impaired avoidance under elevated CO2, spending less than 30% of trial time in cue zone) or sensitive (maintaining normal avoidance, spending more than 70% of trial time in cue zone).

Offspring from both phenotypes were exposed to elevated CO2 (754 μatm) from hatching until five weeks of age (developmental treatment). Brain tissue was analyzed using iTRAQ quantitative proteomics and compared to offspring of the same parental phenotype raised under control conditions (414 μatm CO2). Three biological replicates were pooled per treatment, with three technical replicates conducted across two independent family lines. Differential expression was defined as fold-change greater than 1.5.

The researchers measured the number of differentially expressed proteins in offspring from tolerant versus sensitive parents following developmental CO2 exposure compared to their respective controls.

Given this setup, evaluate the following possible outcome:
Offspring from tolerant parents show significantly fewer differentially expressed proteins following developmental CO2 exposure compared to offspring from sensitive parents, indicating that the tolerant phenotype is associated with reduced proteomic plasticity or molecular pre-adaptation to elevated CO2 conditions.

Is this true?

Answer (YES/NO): NO